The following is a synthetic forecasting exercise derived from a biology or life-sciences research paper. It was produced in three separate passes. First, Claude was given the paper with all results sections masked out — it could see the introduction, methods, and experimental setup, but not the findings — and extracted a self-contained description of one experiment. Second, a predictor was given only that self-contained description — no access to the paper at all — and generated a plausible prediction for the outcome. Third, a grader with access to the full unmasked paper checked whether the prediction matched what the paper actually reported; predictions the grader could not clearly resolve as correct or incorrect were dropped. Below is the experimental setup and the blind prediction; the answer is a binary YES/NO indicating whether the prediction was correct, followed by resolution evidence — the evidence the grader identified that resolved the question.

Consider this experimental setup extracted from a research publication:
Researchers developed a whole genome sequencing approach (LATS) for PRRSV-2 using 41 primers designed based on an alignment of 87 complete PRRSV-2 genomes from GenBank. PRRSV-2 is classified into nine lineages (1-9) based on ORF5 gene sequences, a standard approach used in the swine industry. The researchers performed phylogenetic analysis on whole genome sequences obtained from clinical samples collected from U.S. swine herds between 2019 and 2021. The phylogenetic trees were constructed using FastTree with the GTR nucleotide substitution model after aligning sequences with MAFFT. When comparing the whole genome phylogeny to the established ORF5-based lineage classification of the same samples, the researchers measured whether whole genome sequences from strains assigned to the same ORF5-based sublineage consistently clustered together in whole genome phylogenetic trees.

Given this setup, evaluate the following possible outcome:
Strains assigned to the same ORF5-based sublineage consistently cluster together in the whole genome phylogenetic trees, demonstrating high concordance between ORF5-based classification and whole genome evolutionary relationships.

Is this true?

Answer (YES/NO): NO